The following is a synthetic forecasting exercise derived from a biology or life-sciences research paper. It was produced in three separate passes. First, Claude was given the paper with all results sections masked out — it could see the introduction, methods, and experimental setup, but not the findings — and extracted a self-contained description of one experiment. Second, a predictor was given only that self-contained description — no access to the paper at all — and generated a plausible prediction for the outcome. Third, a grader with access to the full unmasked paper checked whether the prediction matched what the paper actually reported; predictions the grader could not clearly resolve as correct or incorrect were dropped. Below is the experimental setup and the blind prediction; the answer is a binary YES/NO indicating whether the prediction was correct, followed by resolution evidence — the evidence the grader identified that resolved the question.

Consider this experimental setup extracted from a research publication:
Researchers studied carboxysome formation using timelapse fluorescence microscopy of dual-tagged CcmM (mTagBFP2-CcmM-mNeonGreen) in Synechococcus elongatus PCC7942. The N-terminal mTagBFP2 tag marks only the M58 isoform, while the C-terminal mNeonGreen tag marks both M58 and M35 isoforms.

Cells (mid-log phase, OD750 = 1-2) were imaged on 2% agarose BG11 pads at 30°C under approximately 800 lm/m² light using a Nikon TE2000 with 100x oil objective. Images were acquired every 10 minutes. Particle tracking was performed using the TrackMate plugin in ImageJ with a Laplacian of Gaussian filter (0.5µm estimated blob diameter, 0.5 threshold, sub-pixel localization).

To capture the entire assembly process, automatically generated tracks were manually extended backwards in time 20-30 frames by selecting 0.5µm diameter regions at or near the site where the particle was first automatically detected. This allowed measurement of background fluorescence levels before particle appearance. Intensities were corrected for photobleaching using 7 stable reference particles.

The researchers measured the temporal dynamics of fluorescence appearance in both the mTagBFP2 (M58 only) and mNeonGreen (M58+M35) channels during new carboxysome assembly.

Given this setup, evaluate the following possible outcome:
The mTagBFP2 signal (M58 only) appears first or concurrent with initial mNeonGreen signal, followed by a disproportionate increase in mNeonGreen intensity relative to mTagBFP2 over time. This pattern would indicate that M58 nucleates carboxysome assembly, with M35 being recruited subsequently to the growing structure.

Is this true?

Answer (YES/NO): NO